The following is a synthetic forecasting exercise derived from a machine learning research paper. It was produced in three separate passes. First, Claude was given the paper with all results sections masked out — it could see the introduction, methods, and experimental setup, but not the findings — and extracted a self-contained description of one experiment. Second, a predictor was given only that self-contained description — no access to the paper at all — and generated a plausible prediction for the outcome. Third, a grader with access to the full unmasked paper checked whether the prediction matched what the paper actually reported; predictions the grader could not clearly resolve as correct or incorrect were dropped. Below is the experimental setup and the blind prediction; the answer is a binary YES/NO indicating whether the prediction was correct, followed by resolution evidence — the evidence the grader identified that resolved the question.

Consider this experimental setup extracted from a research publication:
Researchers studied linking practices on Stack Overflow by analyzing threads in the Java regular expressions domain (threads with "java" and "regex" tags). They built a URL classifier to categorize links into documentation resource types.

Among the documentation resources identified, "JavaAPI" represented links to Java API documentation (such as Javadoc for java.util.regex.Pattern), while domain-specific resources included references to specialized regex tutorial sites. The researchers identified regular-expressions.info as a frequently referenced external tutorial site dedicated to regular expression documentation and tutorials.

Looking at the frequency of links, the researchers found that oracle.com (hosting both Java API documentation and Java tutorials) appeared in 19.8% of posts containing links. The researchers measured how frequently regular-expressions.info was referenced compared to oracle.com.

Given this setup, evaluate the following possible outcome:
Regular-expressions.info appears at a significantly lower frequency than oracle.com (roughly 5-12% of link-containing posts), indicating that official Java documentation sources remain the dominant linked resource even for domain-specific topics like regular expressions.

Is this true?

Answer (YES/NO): YES